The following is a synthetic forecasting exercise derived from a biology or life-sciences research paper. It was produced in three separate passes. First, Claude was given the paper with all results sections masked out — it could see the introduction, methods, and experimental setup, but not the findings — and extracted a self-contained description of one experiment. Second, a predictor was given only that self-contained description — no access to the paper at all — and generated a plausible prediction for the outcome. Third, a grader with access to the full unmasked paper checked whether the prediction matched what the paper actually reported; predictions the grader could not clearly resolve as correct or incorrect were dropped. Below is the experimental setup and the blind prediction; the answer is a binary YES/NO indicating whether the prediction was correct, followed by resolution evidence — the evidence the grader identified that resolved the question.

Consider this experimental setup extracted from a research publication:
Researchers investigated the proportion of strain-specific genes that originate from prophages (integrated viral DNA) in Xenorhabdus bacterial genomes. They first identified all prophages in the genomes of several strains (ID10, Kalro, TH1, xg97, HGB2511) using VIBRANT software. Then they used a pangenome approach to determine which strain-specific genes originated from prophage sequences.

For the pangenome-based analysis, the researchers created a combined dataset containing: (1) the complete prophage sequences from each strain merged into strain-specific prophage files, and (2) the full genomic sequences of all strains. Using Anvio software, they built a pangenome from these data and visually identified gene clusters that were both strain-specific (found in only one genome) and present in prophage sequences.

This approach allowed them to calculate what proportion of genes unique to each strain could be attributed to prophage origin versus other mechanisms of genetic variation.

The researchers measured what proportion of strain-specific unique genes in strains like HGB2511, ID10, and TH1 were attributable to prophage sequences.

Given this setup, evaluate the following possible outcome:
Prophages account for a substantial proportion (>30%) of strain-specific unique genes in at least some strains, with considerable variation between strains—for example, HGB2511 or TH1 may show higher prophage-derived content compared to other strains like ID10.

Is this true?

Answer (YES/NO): YES